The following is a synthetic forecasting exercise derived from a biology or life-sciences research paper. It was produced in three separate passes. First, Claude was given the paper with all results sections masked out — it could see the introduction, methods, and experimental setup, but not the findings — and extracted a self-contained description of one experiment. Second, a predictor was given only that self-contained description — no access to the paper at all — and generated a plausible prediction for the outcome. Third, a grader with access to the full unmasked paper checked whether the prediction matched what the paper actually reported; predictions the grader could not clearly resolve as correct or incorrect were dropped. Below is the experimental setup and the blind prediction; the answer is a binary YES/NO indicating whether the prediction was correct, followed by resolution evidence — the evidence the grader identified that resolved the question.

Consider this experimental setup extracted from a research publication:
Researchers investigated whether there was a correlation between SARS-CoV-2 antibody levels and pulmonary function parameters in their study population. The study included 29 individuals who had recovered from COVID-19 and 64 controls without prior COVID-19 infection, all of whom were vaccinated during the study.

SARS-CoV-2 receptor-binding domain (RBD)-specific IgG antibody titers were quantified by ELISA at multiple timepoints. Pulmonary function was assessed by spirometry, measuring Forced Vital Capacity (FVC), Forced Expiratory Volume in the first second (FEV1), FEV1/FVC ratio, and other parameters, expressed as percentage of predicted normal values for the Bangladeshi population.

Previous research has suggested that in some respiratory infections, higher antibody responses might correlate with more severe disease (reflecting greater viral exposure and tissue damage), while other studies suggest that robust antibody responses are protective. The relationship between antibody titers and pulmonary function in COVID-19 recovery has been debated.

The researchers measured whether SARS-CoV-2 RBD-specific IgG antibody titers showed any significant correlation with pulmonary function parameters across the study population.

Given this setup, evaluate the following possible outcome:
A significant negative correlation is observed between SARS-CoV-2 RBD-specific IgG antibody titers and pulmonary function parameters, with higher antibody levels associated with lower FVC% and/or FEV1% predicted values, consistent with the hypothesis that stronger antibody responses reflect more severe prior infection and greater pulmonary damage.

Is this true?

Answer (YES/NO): YES